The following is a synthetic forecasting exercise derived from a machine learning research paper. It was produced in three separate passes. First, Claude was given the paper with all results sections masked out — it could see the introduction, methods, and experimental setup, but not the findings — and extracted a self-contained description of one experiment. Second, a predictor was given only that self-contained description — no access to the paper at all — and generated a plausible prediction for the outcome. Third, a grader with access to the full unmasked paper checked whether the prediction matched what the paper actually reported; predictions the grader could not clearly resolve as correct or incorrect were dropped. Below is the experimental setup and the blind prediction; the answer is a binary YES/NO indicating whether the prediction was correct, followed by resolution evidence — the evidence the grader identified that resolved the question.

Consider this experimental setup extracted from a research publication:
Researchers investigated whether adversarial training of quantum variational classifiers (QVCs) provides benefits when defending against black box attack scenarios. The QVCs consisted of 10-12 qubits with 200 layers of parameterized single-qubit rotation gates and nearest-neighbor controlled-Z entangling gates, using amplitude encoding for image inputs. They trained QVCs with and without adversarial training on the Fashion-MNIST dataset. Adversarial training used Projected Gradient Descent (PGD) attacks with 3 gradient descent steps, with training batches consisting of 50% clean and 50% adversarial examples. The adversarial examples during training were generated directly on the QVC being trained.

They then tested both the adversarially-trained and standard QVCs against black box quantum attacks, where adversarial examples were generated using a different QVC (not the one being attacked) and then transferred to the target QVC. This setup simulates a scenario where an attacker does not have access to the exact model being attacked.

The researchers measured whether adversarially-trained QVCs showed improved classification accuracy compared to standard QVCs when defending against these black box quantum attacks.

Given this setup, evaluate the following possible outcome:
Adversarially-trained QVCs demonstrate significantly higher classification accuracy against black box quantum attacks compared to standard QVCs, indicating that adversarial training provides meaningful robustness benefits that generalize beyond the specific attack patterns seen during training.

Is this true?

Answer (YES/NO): NO